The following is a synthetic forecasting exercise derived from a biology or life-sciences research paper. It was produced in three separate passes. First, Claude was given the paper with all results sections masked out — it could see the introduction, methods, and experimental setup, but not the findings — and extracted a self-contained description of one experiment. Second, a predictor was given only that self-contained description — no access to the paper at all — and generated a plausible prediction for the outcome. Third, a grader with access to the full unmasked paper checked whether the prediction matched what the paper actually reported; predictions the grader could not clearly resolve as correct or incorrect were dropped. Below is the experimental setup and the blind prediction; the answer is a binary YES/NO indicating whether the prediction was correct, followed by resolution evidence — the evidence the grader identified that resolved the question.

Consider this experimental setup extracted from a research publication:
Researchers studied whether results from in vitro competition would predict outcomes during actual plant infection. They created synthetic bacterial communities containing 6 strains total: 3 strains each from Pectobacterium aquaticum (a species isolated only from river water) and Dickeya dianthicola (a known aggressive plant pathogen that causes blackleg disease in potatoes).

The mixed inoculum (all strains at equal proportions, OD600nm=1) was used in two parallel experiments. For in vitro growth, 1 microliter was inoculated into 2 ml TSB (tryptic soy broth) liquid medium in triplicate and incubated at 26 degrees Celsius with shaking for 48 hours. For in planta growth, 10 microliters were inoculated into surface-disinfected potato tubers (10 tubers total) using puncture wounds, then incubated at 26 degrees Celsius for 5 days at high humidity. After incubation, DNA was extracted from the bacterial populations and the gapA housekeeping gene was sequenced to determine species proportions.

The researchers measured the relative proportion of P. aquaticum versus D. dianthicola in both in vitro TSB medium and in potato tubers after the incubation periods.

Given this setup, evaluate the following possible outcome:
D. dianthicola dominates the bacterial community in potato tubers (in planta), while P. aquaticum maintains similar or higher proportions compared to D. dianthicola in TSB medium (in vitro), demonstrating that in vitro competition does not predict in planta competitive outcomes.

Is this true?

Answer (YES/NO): NO